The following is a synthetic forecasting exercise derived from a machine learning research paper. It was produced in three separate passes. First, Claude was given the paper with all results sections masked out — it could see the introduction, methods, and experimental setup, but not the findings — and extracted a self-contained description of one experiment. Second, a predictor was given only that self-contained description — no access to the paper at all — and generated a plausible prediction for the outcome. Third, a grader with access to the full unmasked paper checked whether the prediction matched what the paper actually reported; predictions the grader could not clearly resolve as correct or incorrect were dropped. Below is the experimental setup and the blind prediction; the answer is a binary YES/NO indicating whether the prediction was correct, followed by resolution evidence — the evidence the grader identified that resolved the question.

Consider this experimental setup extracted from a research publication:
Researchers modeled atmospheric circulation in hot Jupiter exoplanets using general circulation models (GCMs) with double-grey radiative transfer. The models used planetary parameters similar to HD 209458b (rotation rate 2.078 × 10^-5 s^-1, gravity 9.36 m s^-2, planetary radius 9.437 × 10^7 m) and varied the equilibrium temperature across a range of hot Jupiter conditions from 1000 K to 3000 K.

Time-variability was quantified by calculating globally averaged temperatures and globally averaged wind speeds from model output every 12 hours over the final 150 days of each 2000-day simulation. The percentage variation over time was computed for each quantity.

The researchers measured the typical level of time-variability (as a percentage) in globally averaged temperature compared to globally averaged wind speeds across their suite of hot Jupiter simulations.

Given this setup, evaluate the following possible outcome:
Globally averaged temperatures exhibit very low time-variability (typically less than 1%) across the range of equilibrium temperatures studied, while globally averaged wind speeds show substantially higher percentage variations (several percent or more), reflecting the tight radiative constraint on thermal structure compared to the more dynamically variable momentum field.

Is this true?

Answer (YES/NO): YES